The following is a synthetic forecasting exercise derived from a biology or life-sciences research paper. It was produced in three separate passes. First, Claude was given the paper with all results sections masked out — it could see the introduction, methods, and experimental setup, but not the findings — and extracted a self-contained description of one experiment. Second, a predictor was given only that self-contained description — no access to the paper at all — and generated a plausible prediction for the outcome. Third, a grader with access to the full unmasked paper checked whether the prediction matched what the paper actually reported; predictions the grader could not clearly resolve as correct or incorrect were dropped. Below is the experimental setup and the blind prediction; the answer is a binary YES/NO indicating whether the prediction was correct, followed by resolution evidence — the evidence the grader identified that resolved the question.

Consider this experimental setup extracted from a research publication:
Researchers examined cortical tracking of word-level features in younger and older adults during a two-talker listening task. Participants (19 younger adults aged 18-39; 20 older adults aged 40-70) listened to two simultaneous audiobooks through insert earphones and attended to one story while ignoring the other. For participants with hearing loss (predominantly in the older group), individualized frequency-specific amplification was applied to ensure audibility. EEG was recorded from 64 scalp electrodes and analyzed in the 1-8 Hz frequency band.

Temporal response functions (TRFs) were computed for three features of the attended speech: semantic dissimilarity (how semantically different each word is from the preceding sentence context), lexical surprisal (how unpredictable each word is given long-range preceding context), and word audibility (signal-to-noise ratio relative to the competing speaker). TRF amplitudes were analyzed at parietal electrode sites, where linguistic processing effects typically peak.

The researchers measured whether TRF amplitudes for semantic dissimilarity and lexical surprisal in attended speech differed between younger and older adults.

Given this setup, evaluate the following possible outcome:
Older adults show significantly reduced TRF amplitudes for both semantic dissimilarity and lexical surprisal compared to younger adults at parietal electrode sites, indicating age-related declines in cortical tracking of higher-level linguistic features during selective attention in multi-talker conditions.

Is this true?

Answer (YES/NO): NO